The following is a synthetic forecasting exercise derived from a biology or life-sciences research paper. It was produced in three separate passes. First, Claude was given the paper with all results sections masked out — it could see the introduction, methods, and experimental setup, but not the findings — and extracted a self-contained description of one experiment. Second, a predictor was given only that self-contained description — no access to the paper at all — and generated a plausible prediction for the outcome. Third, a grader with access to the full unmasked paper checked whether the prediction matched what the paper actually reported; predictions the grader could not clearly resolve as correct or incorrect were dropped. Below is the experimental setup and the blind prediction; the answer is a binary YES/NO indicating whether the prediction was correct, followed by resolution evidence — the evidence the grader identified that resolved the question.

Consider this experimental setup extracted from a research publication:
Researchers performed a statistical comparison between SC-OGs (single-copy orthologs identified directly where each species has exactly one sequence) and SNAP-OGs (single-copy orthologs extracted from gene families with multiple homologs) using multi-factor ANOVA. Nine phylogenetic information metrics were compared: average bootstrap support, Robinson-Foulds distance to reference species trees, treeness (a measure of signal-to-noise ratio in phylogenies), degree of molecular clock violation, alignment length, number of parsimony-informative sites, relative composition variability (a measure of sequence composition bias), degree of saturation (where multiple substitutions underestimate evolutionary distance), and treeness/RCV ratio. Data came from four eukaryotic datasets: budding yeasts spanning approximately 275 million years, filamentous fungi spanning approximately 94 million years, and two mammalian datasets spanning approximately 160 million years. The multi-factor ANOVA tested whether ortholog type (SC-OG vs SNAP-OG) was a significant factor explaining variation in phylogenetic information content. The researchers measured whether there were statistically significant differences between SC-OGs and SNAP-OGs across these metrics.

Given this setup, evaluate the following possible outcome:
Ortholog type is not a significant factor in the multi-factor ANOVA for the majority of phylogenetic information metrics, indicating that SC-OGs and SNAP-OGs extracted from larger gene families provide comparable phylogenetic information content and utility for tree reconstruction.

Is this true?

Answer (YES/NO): YES